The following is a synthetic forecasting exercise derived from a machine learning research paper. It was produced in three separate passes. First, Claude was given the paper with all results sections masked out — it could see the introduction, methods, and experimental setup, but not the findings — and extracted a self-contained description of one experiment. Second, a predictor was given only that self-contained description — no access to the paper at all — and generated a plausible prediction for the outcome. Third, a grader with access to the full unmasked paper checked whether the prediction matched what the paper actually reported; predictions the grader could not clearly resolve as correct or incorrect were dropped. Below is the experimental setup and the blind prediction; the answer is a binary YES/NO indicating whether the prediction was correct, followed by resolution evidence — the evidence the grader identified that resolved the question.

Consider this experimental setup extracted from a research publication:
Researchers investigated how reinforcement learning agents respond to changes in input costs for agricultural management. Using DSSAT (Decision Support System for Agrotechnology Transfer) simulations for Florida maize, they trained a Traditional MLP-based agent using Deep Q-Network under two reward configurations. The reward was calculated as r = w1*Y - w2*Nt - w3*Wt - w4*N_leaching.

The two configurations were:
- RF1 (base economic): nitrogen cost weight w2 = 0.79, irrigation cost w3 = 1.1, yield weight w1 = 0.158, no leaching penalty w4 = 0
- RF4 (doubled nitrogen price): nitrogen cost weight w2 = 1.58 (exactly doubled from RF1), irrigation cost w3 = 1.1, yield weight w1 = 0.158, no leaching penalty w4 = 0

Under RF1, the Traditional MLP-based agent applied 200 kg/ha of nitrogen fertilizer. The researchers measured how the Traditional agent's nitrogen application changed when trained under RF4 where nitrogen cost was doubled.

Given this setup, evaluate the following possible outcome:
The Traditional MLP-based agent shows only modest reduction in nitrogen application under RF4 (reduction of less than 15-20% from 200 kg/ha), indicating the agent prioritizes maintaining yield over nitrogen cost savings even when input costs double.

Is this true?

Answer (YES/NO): NO